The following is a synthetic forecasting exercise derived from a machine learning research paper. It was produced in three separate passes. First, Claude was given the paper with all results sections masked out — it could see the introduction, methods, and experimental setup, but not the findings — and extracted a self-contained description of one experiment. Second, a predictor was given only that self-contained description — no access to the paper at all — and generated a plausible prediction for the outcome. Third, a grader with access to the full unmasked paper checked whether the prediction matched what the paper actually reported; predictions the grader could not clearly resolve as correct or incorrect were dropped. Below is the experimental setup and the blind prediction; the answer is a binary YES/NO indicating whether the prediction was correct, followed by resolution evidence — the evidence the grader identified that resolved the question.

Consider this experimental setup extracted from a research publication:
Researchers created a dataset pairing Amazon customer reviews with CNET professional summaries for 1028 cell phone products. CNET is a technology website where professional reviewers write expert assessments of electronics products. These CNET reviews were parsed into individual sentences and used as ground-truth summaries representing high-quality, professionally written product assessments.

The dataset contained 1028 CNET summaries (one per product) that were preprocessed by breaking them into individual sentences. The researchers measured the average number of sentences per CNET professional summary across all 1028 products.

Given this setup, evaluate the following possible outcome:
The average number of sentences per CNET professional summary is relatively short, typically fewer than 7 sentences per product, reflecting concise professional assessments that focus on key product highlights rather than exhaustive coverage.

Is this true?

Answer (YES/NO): NO